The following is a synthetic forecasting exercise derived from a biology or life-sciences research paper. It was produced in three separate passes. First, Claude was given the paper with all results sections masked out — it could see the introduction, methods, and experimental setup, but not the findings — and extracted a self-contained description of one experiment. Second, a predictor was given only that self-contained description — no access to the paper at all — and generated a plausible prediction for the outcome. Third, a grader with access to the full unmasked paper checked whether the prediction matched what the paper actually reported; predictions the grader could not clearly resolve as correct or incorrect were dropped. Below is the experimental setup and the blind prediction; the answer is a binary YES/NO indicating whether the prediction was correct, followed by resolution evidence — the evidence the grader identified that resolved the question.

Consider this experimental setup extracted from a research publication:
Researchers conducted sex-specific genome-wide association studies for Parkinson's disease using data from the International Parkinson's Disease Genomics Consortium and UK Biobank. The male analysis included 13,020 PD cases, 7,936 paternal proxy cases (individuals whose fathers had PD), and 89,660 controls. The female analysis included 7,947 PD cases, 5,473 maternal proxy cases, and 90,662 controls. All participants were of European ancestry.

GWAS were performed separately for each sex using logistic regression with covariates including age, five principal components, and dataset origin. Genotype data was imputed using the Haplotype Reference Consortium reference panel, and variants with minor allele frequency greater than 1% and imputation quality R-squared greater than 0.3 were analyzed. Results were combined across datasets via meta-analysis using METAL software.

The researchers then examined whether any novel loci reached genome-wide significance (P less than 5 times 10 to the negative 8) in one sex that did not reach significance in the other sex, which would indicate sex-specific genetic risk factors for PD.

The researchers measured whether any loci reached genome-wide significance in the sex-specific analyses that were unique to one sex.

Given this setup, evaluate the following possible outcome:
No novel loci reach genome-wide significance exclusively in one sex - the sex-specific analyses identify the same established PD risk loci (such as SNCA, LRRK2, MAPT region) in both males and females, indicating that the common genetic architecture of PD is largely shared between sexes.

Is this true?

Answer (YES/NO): YES